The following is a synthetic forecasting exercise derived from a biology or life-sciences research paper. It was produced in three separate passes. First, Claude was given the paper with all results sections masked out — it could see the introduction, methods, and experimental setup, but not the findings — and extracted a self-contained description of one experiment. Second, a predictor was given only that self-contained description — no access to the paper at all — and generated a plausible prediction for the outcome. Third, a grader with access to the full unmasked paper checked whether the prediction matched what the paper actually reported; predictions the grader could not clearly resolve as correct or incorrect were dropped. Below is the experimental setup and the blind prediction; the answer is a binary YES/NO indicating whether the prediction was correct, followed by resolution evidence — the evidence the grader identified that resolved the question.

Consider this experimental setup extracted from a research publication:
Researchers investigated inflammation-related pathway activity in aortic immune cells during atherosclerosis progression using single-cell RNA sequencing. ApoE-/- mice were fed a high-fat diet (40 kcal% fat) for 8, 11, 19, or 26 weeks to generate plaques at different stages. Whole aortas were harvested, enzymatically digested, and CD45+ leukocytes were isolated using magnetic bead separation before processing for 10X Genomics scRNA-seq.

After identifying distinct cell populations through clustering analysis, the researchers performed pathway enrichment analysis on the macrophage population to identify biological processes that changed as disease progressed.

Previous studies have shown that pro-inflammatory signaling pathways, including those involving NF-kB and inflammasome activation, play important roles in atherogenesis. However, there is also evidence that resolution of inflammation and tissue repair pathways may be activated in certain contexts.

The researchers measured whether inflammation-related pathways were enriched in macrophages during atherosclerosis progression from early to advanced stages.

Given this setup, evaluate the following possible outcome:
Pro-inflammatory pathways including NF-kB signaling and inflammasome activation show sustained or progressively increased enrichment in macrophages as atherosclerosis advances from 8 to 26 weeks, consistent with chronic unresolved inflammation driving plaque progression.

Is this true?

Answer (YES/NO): YES